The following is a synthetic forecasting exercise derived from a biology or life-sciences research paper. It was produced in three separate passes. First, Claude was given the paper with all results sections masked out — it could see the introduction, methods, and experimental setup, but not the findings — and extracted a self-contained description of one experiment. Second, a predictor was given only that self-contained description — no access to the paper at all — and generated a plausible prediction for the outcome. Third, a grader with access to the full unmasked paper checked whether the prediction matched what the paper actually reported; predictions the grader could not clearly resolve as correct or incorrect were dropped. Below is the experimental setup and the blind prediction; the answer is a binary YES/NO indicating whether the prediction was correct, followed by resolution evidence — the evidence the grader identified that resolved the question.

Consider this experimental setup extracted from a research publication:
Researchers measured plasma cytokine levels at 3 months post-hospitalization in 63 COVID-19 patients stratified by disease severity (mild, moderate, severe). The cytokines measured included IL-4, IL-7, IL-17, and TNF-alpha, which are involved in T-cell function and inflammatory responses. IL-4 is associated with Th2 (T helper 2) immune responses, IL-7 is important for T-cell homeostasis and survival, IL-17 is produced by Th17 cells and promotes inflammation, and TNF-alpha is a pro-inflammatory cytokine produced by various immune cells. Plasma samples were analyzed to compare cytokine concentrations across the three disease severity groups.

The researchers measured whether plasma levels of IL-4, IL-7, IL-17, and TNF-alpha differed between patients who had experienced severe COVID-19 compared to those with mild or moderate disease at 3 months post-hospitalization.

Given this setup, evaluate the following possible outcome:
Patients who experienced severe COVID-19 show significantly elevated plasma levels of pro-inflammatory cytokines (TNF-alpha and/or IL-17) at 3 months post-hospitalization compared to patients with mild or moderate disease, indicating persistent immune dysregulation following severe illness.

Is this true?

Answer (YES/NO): YES